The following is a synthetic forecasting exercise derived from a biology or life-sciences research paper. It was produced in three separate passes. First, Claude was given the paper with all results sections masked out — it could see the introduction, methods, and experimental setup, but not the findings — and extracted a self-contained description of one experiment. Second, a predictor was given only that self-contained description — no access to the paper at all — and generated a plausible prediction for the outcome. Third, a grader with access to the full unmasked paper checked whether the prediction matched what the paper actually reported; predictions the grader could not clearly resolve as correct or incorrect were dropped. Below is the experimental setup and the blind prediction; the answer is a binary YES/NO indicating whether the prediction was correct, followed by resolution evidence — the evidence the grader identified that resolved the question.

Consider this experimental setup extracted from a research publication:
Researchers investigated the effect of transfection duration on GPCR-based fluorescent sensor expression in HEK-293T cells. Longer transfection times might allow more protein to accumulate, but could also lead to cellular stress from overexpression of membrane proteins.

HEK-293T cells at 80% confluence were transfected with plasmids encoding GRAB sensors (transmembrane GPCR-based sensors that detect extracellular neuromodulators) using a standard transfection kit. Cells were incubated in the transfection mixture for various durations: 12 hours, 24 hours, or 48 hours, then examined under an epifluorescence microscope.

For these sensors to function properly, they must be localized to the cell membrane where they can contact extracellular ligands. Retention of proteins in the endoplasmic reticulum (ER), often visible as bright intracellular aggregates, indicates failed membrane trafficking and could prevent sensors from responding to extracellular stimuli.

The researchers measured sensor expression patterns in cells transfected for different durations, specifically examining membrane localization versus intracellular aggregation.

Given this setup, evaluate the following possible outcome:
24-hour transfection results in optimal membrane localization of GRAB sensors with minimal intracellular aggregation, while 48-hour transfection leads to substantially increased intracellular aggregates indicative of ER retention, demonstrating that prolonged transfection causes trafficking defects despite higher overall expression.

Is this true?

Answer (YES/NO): YES